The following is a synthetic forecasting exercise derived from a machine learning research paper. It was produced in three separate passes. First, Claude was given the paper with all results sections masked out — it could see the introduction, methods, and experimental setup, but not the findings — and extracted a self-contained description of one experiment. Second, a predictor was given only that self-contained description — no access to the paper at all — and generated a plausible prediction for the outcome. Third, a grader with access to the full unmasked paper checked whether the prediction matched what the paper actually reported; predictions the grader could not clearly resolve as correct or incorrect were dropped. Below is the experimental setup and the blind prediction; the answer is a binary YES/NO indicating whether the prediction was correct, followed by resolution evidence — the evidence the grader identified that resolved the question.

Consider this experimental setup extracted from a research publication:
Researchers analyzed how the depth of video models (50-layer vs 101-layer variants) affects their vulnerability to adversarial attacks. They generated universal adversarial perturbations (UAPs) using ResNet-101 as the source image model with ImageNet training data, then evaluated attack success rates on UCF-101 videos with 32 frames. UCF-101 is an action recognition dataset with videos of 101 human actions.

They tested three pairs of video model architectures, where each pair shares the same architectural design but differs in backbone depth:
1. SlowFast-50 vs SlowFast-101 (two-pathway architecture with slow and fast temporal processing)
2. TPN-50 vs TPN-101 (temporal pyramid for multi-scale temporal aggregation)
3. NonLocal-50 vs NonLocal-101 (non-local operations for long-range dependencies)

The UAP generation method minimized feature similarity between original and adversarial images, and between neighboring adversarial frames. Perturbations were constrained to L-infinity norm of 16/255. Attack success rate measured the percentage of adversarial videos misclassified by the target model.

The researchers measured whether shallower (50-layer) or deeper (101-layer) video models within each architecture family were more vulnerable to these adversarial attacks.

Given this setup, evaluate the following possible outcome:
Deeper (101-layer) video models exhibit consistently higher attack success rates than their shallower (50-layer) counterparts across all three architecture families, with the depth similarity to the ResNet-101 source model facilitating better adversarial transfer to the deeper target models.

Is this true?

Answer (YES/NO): NO